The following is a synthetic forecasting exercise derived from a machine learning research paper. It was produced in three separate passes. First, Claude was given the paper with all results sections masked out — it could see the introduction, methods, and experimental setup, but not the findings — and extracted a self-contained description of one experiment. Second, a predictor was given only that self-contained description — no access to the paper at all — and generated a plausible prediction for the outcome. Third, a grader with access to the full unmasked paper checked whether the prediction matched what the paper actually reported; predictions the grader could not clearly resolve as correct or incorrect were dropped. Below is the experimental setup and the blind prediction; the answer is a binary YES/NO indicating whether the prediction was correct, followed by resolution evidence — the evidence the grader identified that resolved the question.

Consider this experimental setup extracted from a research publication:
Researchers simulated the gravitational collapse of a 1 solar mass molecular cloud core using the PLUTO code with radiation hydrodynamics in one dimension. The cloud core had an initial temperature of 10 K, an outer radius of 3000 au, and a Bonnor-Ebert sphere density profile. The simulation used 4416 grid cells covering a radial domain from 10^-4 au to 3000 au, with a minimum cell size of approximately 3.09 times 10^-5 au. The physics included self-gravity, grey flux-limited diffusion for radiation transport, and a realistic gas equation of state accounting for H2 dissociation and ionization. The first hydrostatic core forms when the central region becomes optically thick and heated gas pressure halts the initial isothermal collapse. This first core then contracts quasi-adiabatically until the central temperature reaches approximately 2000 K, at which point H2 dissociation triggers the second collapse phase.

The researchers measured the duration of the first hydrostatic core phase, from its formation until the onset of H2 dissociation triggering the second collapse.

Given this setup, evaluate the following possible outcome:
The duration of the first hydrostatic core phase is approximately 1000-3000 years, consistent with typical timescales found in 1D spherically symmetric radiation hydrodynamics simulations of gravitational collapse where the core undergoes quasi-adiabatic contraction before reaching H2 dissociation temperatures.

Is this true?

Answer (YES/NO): NO